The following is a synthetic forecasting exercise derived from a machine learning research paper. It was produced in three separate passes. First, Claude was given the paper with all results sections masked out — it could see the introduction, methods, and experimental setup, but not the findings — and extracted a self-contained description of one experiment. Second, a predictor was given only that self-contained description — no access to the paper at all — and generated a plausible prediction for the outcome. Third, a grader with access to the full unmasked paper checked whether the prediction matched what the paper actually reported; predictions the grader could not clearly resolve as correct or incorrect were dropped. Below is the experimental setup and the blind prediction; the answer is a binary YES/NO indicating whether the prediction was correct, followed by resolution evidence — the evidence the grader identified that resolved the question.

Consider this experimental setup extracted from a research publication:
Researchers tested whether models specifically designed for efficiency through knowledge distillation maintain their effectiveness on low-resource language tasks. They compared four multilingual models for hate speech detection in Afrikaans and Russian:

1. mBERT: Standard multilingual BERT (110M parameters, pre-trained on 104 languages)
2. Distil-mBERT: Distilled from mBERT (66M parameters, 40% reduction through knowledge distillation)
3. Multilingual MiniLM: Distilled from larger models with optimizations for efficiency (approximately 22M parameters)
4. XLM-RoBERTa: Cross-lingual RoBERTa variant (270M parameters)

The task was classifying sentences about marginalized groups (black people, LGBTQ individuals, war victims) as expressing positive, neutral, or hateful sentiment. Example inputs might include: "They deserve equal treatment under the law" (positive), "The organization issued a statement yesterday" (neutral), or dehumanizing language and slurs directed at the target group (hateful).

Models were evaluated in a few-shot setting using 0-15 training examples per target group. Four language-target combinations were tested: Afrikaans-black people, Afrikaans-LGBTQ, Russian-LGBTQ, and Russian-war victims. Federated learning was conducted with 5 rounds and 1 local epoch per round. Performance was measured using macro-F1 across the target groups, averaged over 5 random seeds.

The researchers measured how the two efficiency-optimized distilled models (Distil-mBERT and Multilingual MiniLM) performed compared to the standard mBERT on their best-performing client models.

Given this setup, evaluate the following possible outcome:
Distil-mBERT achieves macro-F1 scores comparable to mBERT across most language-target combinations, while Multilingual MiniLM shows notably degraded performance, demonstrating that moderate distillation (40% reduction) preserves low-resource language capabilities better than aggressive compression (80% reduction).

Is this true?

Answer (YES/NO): YES